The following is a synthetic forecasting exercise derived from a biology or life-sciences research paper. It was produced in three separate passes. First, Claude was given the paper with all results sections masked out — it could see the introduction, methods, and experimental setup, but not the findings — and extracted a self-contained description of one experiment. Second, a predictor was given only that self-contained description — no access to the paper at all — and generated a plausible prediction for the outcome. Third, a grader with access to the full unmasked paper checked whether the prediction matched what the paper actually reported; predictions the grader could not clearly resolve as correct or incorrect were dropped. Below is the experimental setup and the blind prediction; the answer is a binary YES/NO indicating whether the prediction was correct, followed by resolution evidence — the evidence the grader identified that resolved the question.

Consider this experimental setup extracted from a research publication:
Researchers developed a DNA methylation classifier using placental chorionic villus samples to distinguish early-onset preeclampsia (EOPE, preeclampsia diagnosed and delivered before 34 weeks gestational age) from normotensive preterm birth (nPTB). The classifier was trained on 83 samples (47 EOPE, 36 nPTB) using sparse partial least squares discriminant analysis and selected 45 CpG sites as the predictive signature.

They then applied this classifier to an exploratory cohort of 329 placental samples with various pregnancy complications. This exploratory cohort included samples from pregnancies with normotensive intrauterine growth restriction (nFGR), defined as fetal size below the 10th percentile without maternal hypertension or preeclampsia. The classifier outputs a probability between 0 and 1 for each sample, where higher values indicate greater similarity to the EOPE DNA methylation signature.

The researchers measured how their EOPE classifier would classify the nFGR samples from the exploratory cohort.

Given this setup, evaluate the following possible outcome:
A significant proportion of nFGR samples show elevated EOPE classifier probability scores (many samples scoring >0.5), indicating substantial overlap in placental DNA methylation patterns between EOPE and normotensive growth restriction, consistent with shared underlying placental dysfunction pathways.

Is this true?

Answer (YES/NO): NO